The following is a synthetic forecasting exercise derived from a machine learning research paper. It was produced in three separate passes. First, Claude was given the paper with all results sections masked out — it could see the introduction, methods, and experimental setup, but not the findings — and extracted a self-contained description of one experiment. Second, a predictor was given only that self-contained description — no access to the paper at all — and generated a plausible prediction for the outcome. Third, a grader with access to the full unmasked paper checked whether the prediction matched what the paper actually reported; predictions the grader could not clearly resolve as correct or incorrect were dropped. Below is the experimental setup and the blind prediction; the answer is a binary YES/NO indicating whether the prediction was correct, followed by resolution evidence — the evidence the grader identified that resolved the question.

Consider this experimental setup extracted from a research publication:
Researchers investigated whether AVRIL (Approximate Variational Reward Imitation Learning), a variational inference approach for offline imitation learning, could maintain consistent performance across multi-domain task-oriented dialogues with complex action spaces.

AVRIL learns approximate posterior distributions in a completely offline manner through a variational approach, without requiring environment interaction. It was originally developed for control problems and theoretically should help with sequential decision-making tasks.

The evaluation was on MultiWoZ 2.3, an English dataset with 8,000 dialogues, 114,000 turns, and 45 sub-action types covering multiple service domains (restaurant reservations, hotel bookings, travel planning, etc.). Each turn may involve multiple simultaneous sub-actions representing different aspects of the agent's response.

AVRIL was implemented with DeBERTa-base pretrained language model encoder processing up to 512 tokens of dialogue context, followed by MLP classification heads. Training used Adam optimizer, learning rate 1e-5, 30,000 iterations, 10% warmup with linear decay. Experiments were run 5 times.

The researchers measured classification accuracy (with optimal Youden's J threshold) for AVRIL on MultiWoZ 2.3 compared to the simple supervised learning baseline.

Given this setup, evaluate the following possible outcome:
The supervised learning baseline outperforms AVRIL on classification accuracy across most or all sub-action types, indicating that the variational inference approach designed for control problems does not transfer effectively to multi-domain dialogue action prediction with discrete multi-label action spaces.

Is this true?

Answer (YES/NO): YES